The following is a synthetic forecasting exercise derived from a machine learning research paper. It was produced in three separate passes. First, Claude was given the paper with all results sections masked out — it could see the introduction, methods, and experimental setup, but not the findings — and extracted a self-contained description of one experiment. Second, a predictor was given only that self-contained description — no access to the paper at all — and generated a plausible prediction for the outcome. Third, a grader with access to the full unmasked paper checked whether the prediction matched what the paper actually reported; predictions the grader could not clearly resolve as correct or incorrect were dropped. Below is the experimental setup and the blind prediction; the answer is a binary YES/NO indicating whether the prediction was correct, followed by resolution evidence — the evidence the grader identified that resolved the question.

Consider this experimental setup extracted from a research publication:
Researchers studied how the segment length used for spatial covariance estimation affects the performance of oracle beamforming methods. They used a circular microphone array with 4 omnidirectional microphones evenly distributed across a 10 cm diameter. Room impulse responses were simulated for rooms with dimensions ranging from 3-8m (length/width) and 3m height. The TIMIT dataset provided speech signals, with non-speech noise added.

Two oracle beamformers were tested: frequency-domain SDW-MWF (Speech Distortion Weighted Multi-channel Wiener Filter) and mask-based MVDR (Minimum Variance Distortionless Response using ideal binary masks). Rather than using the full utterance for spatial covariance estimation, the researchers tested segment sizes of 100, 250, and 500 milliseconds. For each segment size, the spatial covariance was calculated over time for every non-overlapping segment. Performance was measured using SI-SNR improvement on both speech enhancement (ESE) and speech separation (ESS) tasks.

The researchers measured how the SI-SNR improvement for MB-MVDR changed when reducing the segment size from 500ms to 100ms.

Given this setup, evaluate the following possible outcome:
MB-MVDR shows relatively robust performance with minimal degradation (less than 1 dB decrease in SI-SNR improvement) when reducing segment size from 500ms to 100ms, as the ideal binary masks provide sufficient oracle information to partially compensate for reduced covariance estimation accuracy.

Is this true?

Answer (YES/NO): NO